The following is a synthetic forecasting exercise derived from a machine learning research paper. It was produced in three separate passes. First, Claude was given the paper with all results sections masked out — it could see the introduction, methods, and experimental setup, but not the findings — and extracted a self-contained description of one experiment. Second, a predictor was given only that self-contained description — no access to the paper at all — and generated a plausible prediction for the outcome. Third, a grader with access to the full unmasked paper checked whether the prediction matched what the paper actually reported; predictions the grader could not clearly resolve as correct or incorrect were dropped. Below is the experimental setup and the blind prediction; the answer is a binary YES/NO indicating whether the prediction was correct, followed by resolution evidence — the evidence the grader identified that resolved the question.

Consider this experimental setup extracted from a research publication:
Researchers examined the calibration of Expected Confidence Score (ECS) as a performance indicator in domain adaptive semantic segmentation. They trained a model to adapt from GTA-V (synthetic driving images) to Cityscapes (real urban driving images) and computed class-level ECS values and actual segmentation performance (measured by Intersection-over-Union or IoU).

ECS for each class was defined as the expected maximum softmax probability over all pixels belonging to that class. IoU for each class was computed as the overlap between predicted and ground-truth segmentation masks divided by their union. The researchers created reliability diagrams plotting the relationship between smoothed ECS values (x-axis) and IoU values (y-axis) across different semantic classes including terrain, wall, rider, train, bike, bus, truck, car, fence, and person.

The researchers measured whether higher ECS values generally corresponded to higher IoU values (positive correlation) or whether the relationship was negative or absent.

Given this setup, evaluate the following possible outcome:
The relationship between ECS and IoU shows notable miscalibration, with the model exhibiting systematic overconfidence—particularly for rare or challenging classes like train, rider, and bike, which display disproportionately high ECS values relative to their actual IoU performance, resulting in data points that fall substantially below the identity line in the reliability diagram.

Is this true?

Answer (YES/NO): NO